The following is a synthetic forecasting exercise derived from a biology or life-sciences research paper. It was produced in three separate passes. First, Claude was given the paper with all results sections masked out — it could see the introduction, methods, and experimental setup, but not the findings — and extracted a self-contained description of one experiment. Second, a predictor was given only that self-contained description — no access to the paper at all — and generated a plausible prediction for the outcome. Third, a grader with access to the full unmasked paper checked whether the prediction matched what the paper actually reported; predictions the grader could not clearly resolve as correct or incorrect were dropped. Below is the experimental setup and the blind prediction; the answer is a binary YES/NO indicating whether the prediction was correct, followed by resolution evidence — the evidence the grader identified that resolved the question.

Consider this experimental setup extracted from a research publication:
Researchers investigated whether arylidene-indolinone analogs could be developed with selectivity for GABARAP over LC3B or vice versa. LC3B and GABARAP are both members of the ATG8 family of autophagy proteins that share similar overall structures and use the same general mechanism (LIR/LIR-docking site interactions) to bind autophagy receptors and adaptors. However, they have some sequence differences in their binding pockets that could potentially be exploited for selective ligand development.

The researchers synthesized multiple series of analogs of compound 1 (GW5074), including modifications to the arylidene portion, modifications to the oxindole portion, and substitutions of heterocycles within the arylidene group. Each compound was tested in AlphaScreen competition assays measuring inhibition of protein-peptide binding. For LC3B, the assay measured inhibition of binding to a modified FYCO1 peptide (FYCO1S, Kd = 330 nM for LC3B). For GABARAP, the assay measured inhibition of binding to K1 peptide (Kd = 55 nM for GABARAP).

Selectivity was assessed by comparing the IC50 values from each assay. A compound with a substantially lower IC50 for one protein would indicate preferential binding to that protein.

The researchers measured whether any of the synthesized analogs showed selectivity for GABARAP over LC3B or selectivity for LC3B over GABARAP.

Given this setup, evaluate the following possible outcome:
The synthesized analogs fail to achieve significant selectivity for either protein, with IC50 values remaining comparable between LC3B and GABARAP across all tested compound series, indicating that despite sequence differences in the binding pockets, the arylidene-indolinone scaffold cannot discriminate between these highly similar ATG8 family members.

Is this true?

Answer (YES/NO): NO